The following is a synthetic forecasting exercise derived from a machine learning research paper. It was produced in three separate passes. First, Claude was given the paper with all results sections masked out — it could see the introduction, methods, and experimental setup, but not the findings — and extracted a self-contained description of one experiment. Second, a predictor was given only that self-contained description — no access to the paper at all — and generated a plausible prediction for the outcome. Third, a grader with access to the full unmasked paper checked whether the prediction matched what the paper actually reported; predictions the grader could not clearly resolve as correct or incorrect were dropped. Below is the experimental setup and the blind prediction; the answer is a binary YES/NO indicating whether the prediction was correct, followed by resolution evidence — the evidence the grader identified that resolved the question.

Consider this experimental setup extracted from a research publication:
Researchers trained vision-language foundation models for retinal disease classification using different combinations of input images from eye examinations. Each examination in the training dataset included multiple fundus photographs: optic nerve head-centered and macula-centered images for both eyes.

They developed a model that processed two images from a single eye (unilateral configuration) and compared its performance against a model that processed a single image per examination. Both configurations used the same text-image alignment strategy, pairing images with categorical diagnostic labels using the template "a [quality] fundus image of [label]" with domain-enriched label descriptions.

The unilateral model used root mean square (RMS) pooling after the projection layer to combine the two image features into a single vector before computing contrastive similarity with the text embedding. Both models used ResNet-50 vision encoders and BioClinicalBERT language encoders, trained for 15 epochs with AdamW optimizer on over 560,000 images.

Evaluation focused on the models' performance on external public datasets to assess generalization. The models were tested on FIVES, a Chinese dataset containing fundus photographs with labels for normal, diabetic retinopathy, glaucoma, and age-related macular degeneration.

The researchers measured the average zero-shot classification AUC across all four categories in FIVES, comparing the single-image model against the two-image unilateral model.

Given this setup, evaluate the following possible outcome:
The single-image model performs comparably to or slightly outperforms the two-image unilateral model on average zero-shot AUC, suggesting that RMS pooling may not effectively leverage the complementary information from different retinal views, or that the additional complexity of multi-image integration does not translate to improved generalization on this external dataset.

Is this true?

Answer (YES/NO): YES